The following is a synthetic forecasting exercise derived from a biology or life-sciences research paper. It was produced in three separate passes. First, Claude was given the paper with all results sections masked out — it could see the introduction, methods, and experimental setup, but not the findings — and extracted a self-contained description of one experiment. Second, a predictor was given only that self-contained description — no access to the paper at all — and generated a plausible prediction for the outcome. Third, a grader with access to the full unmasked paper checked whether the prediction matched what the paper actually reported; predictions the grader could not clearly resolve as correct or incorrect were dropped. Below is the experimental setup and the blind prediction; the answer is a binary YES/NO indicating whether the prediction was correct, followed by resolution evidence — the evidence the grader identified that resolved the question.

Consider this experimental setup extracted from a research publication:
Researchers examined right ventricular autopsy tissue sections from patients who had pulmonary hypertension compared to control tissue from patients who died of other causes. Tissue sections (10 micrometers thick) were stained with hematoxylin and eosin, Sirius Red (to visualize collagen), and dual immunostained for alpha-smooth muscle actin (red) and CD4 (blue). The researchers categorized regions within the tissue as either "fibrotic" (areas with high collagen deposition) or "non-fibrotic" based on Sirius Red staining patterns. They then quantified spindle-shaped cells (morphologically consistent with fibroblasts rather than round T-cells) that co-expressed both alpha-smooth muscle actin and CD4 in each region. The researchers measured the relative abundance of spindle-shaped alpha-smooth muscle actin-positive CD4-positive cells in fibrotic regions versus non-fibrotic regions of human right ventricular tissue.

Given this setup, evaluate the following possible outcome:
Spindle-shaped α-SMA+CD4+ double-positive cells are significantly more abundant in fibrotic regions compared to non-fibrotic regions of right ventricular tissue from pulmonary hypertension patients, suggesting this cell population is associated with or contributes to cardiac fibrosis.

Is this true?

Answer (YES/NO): YES